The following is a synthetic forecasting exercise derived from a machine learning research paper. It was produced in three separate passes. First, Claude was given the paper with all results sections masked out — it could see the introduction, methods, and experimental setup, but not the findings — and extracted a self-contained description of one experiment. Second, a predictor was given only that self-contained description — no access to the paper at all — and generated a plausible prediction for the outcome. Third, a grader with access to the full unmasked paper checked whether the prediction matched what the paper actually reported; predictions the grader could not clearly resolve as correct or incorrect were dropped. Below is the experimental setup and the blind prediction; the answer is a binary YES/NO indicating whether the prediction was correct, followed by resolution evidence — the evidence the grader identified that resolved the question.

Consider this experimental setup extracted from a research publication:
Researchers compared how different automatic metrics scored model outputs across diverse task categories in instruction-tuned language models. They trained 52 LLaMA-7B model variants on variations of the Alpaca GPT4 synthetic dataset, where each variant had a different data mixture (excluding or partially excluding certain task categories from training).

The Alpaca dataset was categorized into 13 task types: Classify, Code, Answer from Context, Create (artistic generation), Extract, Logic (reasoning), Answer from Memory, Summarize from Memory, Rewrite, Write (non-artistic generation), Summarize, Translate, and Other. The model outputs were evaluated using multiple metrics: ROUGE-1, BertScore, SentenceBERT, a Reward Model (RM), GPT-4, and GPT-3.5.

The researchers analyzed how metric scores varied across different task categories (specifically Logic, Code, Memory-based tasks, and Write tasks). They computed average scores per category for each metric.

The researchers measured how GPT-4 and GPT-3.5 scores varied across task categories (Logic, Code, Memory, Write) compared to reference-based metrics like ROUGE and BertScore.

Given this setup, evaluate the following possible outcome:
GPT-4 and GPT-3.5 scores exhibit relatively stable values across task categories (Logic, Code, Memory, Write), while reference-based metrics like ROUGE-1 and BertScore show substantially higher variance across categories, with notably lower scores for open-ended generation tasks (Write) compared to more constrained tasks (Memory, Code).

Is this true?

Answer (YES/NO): NO